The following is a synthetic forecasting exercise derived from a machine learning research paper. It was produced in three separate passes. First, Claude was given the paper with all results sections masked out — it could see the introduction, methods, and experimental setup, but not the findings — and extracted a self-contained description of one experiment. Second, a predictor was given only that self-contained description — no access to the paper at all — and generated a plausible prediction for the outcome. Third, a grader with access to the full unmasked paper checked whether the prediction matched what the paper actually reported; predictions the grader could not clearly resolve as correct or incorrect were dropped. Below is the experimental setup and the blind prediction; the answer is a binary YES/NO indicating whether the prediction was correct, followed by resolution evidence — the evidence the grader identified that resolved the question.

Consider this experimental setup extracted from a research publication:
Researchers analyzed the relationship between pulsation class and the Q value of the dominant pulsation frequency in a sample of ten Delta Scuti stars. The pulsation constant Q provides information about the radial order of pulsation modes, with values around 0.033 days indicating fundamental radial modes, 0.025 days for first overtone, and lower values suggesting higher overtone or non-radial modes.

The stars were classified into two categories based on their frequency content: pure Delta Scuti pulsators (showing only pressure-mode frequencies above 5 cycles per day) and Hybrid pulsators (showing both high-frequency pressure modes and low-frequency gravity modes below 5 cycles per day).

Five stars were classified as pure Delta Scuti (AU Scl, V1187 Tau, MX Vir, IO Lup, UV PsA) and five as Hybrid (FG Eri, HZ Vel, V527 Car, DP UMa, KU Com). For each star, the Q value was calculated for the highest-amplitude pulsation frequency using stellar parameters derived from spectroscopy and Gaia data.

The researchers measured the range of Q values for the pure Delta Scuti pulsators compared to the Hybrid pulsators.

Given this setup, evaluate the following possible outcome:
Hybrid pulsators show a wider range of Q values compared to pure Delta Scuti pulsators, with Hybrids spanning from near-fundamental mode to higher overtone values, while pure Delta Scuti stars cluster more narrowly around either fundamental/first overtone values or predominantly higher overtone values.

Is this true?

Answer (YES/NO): NO